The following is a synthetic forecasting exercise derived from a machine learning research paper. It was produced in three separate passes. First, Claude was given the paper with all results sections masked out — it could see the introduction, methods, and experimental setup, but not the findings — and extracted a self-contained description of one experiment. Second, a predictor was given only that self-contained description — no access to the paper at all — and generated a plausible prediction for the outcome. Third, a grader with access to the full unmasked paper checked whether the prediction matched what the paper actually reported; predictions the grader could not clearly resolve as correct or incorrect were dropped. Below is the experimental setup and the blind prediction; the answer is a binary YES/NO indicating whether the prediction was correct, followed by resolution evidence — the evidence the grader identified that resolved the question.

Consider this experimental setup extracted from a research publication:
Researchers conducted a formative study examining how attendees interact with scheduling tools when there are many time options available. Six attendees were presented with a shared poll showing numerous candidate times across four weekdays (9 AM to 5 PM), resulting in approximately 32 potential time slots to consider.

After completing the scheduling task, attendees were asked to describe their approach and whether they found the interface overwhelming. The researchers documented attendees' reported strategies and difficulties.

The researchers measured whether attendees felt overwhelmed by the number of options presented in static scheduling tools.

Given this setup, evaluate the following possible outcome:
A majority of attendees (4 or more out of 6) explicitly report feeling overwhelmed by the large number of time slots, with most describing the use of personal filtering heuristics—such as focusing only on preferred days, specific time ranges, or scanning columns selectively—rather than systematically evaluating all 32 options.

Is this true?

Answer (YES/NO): NO